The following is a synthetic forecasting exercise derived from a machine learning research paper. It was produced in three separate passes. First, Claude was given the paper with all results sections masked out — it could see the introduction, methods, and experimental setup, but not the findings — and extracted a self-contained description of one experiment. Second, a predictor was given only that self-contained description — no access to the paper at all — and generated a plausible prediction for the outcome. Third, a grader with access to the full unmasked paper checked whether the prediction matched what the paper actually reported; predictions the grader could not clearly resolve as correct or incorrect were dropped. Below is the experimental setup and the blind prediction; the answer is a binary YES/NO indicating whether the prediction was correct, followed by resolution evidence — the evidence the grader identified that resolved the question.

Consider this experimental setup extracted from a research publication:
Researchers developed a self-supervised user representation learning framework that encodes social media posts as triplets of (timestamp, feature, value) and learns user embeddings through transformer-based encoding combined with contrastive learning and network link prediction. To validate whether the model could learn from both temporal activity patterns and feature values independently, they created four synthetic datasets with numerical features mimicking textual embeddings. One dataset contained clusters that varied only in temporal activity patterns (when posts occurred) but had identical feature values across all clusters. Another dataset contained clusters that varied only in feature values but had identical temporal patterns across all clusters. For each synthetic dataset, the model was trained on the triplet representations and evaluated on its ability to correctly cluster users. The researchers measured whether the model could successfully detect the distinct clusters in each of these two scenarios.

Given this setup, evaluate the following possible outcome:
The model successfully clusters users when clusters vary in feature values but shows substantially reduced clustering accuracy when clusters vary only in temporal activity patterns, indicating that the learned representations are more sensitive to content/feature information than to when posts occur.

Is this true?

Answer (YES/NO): NO